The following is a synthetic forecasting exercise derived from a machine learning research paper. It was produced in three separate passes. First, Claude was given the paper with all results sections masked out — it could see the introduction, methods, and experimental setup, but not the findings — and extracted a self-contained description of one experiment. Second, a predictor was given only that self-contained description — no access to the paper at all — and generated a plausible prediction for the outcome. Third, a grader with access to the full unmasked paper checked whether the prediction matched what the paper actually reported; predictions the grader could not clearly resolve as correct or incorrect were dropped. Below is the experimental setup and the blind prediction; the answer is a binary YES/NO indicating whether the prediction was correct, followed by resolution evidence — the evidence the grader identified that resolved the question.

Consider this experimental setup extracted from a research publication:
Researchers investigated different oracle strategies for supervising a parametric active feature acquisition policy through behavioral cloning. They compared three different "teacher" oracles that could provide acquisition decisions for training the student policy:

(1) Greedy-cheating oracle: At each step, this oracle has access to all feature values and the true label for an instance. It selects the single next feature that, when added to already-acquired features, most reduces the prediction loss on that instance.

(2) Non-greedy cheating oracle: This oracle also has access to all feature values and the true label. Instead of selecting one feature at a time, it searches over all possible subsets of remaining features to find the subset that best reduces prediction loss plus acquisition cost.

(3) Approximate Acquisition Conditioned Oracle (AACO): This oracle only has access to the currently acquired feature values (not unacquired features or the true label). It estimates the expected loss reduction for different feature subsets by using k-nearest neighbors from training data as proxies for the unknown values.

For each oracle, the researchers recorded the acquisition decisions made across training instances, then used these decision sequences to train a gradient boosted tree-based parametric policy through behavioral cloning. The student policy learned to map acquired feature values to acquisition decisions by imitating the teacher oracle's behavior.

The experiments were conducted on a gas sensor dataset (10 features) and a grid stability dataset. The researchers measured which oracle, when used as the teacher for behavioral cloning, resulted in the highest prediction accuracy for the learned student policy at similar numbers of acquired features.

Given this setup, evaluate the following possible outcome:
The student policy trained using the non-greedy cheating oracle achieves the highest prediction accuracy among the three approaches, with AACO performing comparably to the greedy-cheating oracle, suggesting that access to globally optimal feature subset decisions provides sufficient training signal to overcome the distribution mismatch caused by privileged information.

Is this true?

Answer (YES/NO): NO